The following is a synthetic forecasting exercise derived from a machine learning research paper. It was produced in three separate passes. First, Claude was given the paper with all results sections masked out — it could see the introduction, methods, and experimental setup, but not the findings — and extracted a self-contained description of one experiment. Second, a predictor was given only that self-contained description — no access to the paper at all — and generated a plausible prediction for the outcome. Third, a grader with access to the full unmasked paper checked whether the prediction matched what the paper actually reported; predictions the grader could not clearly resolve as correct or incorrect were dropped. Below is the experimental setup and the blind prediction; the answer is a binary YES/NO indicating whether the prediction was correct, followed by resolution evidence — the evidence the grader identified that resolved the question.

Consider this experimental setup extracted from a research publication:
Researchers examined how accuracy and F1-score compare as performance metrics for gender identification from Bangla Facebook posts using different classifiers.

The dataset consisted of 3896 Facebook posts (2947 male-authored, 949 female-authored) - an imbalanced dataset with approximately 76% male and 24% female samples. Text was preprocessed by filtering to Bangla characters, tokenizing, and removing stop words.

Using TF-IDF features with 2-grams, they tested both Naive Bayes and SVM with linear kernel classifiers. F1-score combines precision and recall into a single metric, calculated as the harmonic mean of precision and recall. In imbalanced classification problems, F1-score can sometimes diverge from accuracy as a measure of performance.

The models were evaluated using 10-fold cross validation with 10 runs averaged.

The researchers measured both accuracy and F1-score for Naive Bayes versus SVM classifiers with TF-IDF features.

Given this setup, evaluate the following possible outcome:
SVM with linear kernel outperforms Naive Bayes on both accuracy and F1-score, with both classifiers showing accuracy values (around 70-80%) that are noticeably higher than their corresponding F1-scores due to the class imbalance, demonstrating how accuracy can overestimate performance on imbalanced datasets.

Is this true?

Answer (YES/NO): NO